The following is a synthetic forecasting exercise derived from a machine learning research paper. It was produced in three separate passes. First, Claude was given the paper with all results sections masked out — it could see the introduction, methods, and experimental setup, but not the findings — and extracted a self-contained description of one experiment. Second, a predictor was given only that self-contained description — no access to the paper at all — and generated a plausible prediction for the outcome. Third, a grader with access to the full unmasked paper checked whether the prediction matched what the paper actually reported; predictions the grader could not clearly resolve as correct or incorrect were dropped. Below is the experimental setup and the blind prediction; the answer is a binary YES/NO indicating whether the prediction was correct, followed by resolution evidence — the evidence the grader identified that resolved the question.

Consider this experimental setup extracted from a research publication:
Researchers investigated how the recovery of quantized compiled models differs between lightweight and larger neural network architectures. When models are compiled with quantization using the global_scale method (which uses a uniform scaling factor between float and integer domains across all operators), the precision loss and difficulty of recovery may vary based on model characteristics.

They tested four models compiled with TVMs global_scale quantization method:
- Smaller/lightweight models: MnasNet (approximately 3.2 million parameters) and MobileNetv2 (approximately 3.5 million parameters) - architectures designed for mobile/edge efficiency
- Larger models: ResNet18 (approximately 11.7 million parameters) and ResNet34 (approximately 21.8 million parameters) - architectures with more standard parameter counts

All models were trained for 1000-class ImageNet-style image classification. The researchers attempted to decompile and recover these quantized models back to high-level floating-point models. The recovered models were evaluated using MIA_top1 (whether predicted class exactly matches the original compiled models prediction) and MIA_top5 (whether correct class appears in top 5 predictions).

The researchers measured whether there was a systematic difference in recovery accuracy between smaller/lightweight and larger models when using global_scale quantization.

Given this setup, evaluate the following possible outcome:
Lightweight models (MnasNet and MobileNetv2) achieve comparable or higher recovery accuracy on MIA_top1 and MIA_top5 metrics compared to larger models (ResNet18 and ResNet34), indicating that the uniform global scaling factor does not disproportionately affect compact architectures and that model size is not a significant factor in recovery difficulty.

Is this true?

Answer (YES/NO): NO